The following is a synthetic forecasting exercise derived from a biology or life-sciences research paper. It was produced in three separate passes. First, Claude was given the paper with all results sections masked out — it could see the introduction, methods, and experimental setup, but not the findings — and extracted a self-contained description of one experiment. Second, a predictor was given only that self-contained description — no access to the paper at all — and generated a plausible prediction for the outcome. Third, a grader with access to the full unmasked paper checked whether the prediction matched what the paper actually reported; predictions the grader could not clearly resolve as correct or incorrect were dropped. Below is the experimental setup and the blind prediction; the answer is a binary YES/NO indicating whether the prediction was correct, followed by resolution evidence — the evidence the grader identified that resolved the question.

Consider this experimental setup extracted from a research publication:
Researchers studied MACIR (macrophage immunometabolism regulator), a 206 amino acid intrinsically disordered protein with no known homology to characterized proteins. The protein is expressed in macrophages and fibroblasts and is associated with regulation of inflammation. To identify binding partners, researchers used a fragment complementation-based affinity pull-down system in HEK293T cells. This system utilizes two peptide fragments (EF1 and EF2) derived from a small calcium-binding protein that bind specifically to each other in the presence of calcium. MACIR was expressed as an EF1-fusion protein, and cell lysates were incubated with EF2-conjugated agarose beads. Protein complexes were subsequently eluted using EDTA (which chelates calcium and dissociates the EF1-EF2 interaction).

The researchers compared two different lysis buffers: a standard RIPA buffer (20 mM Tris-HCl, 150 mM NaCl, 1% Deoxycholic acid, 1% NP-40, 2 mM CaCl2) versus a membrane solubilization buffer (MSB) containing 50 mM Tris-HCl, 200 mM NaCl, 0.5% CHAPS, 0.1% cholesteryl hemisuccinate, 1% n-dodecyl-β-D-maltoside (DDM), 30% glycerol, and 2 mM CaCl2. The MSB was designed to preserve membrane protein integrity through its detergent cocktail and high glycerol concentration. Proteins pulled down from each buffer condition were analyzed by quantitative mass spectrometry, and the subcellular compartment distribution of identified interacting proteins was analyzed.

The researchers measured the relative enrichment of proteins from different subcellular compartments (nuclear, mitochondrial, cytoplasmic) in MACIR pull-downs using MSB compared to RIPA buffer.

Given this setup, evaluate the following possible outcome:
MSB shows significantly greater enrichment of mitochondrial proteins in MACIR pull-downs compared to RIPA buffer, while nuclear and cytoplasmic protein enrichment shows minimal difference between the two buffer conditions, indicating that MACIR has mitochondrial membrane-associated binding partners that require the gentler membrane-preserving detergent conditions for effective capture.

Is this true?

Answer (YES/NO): NO